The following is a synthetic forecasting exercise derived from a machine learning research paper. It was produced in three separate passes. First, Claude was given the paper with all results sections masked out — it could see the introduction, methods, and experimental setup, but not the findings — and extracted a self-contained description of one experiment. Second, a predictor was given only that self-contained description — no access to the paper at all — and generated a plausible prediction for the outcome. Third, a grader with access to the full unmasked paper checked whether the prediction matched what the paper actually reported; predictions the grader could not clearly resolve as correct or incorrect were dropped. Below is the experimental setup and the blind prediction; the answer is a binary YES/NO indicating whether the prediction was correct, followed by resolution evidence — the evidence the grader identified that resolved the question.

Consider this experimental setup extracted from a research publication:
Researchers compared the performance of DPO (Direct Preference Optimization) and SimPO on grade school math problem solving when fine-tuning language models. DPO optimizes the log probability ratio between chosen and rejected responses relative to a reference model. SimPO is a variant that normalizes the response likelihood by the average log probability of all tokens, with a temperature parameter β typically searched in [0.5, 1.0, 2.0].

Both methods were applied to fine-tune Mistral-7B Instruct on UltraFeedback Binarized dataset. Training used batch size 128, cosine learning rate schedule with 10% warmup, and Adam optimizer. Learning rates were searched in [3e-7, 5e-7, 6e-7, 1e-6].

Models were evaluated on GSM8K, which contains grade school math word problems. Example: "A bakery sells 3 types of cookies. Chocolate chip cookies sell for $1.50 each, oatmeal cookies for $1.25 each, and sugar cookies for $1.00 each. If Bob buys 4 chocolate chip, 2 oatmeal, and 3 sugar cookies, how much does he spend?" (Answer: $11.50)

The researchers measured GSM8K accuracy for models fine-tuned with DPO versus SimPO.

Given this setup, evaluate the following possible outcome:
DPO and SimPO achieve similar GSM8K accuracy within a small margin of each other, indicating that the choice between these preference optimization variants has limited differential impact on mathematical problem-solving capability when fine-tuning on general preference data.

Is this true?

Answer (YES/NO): YES